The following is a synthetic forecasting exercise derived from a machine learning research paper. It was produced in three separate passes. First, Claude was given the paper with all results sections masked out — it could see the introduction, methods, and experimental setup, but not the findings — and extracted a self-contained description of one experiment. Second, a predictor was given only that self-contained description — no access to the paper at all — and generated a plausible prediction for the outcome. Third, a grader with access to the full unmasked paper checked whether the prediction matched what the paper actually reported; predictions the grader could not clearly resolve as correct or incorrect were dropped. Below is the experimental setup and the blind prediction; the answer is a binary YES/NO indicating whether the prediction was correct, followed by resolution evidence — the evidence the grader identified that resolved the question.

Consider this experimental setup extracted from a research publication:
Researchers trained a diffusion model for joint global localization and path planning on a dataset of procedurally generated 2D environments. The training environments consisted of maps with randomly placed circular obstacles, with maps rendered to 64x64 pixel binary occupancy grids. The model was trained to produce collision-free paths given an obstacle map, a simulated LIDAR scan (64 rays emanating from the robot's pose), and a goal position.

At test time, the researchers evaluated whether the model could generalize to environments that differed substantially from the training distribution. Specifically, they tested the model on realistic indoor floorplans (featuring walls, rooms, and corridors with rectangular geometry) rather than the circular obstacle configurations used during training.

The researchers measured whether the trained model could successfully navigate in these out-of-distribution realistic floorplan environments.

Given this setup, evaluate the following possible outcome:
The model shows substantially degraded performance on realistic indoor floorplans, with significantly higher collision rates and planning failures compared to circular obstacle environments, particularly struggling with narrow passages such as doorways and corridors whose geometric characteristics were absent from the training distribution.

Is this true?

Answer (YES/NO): NO